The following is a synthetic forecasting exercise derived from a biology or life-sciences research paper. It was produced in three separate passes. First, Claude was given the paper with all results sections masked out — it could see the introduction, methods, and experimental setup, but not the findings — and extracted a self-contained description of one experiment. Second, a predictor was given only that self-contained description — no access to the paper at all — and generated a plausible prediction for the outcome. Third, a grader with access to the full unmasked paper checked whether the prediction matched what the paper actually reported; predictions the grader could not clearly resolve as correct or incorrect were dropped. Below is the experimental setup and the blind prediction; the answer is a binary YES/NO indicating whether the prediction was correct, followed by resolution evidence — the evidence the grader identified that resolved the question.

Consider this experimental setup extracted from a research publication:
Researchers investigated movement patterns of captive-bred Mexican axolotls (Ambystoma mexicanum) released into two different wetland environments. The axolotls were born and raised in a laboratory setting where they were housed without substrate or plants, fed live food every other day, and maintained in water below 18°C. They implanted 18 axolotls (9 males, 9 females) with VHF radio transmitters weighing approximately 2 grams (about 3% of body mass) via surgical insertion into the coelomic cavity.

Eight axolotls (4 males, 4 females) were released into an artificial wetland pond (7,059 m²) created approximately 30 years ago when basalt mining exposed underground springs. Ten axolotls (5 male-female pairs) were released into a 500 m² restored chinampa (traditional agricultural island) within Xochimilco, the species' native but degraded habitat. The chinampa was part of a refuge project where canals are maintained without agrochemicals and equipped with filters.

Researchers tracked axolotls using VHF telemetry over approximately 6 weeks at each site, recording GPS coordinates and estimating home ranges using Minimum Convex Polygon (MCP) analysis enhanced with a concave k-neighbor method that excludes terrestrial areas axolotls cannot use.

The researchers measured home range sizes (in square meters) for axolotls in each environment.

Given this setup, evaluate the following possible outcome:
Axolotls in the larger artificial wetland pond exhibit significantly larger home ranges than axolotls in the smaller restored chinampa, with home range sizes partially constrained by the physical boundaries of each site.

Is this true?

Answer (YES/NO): YES